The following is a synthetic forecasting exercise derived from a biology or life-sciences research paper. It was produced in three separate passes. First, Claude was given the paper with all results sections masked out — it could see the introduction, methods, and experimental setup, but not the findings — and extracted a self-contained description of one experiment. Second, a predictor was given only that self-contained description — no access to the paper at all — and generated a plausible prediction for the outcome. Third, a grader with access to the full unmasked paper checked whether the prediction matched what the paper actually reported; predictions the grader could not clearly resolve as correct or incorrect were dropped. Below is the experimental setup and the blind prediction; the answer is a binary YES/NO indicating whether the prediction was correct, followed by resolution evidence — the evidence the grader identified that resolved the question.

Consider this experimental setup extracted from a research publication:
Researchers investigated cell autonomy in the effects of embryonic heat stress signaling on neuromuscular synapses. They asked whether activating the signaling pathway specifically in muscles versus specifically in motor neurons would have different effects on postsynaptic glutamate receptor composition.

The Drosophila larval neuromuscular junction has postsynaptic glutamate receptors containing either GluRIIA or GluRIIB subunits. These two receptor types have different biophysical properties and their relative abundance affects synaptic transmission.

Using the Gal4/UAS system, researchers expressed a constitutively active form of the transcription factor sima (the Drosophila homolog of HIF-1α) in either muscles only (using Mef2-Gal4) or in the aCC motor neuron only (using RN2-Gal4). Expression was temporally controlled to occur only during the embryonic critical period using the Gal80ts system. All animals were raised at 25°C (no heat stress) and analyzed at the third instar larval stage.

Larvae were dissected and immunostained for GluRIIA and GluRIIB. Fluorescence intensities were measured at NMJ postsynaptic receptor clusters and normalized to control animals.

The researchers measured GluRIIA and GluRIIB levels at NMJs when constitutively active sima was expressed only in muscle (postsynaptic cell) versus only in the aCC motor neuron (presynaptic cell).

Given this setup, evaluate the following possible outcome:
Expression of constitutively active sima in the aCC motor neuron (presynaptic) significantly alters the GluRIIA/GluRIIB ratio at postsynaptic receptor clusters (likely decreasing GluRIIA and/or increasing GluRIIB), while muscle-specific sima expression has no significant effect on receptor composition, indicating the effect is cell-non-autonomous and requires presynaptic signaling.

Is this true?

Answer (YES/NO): NO